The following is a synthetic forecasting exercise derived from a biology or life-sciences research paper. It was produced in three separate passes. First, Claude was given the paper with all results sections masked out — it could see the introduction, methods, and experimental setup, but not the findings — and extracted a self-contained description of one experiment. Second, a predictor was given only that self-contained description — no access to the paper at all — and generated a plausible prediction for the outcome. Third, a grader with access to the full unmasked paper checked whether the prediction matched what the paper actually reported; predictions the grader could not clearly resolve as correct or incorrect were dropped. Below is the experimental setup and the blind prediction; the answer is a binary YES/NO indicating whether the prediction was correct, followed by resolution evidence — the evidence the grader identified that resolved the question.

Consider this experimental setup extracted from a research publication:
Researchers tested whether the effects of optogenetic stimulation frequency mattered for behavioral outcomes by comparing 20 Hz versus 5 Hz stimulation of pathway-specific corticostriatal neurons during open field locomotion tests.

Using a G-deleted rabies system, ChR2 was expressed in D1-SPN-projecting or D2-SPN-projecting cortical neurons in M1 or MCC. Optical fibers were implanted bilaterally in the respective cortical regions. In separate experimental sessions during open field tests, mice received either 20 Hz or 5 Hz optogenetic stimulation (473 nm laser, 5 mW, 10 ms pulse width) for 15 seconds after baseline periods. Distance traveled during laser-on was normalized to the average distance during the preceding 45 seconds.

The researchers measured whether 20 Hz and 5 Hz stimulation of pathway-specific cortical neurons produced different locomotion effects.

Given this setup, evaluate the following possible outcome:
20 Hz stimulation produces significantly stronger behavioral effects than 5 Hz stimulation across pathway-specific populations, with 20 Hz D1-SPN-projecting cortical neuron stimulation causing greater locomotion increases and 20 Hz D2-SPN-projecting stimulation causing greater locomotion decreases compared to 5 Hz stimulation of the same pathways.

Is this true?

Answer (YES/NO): NO